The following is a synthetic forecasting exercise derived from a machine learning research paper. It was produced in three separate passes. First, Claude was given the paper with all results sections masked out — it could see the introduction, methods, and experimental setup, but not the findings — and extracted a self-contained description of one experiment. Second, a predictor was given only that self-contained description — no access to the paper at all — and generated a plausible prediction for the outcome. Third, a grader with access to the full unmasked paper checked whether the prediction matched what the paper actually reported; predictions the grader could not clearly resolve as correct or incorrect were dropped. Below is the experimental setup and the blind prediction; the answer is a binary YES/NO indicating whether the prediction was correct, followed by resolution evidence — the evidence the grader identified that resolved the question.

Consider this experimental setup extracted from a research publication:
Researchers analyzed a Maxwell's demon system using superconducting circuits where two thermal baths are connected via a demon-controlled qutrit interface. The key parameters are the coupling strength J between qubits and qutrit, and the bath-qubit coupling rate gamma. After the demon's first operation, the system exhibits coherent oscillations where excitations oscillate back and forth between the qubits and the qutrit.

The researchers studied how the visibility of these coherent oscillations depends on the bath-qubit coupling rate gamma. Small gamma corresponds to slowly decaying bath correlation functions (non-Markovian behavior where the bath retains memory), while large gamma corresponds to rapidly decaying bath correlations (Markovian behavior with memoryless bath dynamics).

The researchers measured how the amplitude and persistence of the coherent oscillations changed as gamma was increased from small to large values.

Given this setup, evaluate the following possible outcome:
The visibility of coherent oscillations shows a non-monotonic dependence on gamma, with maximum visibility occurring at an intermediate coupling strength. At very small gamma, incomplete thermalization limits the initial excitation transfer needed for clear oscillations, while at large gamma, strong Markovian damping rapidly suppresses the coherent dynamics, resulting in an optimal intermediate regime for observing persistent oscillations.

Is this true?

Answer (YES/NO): NO